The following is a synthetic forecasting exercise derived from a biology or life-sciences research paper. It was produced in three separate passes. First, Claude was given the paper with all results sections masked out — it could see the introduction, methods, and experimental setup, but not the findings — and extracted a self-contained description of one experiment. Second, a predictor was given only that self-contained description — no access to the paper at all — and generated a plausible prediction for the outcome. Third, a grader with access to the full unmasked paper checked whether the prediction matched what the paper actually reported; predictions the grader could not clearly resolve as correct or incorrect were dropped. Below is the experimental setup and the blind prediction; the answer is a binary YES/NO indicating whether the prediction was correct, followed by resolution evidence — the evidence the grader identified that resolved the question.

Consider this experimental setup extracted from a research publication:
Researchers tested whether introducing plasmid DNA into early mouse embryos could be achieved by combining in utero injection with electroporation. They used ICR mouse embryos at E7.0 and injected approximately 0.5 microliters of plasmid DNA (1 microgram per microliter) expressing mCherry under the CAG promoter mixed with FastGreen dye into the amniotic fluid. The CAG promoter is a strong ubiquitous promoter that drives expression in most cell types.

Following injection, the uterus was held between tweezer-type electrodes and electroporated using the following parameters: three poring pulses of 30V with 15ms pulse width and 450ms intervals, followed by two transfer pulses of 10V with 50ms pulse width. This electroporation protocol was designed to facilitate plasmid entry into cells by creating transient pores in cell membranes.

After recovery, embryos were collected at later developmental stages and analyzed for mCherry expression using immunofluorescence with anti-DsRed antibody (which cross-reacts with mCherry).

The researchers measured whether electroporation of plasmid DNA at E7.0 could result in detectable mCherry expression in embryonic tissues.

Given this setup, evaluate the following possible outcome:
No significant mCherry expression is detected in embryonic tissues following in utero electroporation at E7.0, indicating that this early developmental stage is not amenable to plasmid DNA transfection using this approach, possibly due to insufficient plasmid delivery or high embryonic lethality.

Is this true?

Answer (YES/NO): NO